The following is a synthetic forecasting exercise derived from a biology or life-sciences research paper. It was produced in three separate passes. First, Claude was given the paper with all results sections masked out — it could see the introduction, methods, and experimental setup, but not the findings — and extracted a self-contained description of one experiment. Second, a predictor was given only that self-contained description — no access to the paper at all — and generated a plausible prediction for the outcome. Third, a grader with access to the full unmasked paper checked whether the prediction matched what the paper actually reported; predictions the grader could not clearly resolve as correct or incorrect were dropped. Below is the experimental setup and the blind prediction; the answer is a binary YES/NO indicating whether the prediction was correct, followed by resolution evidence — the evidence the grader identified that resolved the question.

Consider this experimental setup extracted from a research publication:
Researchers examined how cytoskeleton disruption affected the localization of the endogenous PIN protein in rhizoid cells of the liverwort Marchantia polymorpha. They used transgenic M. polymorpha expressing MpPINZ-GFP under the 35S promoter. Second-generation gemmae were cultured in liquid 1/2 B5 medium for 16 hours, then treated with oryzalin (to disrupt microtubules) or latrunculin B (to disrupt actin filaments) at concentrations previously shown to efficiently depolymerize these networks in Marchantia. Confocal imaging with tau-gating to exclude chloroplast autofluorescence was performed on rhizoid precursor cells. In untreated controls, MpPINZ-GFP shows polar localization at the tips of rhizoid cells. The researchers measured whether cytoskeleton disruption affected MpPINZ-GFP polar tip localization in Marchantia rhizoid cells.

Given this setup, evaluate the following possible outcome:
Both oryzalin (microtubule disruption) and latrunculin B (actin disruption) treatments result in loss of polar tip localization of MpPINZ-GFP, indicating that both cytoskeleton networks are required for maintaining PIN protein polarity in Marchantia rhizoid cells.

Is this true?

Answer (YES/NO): NO